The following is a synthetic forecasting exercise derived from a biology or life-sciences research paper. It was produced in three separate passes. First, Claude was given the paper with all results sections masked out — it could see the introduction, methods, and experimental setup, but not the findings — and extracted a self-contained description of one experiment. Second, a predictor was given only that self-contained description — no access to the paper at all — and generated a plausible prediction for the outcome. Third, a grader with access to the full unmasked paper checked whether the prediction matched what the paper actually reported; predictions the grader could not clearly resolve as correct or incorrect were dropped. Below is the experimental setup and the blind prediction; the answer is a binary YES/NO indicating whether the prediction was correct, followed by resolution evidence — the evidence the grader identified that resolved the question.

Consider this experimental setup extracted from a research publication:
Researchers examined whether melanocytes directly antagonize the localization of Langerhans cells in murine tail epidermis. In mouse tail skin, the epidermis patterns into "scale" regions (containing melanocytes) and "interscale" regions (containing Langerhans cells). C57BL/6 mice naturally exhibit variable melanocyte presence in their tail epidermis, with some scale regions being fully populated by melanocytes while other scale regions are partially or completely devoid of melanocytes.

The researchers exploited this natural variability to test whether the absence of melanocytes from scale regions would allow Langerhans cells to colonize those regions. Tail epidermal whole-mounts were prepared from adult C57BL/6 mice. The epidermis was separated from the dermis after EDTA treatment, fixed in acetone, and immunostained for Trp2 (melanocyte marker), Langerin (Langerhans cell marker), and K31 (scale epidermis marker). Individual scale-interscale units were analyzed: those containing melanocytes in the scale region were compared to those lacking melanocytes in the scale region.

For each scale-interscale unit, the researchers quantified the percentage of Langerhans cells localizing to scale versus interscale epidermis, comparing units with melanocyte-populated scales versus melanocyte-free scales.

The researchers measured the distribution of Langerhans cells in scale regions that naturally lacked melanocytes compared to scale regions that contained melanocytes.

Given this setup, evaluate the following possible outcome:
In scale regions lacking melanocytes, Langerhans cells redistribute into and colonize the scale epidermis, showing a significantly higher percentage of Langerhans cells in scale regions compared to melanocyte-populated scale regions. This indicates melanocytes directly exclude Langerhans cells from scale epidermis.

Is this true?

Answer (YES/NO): NO